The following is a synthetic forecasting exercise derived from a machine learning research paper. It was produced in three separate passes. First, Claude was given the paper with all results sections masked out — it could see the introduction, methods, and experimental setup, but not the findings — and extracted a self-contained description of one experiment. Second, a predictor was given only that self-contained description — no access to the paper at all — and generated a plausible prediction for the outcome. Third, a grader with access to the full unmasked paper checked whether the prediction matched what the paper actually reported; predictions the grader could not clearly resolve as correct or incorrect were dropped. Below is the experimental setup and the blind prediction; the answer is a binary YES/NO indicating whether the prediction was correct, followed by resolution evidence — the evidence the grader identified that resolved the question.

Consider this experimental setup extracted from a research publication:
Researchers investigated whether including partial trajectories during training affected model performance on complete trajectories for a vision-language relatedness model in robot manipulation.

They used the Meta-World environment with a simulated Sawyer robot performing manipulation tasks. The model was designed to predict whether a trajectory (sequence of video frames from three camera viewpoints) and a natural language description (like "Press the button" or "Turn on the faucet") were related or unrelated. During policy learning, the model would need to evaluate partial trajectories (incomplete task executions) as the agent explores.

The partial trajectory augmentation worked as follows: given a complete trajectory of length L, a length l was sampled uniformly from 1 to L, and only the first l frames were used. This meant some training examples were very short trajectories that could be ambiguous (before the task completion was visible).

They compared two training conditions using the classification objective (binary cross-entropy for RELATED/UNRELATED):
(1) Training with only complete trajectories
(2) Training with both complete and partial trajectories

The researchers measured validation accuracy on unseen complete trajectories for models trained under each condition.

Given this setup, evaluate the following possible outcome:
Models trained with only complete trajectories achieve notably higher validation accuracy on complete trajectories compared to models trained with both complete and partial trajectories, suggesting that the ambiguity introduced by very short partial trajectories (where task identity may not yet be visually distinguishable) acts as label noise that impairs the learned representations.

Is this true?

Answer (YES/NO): YES